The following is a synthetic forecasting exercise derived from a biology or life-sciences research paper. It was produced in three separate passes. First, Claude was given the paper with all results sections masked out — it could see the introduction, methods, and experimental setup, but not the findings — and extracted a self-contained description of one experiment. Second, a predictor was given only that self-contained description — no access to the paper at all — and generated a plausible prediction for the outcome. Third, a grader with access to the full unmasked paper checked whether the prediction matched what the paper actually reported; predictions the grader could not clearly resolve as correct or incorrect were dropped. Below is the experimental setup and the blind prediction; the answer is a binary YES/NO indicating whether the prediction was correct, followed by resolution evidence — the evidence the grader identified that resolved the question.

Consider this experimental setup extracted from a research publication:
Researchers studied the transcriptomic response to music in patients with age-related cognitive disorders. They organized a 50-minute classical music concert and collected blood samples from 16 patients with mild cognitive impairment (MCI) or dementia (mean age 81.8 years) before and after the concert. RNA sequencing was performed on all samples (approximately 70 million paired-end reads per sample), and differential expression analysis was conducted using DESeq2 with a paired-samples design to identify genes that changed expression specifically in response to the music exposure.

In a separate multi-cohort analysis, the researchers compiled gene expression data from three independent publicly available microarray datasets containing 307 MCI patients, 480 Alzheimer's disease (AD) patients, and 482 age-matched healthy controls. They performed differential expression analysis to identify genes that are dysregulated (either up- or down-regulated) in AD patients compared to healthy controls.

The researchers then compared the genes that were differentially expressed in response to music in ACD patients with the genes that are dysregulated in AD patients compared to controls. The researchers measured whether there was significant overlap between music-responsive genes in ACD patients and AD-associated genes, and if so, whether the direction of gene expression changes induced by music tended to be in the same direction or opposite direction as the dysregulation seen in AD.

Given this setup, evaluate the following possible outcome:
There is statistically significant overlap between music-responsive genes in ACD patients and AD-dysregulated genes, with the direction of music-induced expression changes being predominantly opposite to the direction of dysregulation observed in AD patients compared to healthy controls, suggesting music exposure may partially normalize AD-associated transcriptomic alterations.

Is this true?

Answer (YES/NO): YES